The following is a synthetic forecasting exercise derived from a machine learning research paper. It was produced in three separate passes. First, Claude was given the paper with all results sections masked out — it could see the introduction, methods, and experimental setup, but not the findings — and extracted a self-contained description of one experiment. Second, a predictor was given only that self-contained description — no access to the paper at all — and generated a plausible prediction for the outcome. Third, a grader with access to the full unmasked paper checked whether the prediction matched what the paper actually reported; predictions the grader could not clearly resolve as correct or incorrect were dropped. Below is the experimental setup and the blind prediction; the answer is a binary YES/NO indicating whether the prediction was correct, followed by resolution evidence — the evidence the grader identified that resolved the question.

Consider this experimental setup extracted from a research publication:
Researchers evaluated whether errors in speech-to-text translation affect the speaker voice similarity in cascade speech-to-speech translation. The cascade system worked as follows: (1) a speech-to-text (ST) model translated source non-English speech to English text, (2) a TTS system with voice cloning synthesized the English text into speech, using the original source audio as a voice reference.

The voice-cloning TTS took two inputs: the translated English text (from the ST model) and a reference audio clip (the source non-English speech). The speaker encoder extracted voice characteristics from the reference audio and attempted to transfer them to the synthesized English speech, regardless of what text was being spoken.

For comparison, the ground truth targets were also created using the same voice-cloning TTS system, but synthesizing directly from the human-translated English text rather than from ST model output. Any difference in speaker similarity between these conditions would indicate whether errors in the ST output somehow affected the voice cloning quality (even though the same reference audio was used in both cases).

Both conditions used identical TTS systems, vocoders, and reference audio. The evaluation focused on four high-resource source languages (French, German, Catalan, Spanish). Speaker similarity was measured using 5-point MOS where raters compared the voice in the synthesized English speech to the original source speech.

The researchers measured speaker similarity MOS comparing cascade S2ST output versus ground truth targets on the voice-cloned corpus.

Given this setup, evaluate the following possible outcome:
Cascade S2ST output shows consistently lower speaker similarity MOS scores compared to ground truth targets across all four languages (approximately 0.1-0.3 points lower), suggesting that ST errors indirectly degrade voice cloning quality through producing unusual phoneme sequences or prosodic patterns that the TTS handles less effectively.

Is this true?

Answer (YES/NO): NO